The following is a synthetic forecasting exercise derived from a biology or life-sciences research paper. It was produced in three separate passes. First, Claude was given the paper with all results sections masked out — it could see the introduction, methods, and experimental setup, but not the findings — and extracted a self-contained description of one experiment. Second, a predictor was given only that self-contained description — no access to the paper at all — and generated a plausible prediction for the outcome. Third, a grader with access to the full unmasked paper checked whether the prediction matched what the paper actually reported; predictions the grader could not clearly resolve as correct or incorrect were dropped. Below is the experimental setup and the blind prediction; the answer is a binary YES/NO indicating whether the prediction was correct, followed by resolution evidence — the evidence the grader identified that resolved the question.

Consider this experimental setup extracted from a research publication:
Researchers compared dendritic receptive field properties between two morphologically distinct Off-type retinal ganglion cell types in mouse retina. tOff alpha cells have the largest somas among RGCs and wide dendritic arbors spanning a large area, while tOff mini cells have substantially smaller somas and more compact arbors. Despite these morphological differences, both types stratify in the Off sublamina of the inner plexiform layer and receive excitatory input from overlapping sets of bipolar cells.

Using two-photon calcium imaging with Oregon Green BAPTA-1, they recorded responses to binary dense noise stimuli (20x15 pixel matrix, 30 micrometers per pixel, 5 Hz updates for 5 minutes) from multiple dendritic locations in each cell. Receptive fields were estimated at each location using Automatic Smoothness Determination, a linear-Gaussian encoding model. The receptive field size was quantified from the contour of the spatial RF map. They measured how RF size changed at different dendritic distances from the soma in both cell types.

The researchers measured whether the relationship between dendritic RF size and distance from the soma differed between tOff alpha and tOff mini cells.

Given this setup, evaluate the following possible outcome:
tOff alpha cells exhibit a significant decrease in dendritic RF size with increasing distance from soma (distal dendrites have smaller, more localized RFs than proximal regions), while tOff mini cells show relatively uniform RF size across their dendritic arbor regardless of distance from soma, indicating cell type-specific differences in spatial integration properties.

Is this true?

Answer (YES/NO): YES